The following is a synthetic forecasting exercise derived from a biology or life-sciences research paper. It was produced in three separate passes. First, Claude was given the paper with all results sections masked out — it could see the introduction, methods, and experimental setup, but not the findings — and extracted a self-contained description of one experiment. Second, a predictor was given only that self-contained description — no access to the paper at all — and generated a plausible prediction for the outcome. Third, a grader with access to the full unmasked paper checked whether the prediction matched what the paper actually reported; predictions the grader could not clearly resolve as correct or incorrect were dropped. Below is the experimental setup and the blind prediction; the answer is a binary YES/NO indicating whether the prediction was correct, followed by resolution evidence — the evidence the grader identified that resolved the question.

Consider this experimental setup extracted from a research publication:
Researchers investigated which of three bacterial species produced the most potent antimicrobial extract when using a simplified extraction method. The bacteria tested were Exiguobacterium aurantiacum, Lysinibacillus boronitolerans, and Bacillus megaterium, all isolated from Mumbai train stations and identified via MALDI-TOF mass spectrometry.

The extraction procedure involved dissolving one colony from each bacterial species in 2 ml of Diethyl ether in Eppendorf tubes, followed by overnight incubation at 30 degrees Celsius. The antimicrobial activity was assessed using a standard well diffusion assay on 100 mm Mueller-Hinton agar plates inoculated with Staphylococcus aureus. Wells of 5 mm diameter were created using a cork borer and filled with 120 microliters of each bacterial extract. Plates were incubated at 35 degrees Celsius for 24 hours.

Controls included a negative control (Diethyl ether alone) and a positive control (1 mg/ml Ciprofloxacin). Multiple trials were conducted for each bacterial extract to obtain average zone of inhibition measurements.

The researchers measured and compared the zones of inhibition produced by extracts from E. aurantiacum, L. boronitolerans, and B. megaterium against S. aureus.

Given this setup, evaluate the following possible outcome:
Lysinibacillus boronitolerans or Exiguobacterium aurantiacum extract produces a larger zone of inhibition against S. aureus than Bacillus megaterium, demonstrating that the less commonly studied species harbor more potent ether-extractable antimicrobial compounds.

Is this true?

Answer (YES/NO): NO